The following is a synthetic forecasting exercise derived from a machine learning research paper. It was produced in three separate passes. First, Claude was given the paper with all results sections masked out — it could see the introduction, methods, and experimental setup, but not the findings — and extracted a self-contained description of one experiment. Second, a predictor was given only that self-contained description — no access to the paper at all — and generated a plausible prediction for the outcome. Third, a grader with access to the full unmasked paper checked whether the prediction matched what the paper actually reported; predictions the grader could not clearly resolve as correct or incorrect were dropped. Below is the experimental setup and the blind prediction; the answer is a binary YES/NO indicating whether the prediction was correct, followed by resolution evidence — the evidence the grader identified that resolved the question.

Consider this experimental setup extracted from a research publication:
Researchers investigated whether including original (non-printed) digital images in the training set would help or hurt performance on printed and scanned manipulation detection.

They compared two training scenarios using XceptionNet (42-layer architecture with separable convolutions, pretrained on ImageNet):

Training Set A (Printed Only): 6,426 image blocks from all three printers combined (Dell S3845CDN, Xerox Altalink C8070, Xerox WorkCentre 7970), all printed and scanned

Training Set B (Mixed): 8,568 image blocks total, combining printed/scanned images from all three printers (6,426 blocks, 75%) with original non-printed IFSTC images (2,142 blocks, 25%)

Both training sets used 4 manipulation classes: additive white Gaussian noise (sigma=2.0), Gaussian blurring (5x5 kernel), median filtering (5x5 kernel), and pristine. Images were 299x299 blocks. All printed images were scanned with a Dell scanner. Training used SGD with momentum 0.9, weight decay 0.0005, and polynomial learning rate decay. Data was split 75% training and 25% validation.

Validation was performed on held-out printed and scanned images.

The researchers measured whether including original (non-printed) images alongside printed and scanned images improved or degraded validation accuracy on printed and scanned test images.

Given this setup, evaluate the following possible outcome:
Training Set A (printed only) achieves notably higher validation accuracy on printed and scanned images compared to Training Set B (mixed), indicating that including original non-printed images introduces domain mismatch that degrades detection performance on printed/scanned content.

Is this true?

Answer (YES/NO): NO